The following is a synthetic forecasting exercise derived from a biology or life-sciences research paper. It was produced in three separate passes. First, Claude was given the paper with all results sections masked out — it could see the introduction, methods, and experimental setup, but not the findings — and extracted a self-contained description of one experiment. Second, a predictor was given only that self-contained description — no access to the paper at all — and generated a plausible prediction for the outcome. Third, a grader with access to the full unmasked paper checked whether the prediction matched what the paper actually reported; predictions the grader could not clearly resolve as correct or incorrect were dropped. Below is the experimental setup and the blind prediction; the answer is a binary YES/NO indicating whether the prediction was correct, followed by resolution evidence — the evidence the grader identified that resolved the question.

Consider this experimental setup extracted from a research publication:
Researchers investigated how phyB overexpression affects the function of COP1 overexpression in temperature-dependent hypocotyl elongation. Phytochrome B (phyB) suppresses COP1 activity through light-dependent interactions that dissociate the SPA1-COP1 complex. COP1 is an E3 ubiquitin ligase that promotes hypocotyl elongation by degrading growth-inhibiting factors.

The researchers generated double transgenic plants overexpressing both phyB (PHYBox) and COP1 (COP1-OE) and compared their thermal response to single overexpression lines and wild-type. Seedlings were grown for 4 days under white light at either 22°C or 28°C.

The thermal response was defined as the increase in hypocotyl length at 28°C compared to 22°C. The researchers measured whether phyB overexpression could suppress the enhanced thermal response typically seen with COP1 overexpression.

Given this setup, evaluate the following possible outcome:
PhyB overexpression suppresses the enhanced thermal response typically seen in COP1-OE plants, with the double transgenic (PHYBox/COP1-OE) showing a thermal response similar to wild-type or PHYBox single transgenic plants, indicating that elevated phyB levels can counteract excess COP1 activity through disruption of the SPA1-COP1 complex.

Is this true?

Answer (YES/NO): YES